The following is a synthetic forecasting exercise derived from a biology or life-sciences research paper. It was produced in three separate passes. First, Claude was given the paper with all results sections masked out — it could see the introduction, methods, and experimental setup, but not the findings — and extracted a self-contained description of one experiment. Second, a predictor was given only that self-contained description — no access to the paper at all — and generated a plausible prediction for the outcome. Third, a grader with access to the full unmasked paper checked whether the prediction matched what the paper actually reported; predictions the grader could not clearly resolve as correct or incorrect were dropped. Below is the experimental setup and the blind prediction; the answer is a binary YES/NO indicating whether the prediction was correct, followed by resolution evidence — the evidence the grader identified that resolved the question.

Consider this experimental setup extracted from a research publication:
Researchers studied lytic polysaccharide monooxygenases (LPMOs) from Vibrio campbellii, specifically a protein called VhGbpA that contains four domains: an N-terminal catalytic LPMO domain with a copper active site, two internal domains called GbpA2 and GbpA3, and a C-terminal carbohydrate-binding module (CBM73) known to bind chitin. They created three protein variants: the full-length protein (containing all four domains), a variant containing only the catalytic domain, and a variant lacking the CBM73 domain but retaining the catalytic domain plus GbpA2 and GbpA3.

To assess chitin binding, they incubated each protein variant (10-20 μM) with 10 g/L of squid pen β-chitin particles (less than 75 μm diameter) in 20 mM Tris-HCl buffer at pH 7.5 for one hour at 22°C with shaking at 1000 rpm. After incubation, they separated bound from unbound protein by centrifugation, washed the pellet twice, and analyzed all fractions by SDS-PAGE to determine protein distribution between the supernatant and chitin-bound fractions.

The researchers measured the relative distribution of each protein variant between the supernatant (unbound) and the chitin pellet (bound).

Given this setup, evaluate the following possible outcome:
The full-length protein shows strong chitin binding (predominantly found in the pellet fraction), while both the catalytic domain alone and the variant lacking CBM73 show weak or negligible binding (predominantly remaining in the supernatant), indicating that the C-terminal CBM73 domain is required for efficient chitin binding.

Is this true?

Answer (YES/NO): NO